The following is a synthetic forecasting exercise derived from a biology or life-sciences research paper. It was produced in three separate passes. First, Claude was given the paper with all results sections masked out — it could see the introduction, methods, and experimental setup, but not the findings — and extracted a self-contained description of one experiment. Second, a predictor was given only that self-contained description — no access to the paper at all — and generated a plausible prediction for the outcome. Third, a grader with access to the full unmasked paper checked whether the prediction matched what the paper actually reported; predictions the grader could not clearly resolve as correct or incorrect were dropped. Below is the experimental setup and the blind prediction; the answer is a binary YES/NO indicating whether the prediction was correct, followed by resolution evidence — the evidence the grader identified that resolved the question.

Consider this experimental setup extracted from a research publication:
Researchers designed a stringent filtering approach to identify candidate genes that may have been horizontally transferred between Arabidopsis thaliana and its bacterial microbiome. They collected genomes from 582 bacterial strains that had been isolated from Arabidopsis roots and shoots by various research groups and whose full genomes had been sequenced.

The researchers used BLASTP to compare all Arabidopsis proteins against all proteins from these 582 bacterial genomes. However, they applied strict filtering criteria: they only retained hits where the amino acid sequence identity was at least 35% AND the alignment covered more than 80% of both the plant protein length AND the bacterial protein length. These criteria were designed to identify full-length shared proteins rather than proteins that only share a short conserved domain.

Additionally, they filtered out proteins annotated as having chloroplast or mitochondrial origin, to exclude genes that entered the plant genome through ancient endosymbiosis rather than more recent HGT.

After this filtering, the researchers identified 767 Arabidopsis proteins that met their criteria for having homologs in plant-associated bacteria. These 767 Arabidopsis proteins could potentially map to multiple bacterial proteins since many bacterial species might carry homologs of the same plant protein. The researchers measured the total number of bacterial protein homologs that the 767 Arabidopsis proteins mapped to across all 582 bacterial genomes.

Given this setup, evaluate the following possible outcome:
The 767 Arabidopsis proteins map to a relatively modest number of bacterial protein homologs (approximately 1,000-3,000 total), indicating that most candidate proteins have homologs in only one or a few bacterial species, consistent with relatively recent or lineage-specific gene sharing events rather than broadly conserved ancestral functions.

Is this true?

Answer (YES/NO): NO